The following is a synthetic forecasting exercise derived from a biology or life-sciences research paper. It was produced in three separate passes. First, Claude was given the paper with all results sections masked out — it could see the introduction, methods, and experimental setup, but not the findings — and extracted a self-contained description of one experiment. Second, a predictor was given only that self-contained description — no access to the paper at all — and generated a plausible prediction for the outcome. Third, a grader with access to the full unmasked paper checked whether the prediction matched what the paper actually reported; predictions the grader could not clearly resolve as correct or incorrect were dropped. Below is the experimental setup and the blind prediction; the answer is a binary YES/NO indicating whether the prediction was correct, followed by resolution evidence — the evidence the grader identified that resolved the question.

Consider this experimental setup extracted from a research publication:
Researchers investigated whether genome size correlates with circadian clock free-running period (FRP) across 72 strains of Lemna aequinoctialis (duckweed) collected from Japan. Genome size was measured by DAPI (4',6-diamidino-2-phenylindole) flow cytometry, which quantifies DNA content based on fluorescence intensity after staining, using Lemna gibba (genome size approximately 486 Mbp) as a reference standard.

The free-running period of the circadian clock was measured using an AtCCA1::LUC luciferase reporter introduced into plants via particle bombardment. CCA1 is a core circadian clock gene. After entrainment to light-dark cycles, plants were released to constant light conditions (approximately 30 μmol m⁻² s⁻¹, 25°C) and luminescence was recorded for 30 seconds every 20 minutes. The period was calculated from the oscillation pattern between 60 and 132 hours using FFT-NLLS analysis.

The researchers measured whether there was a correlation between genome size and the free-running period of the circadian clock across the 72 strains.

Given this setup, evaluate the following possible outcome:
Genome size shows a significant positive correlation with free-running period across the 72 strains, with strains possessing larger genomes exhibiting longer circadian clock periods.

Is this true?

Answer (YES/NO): NO